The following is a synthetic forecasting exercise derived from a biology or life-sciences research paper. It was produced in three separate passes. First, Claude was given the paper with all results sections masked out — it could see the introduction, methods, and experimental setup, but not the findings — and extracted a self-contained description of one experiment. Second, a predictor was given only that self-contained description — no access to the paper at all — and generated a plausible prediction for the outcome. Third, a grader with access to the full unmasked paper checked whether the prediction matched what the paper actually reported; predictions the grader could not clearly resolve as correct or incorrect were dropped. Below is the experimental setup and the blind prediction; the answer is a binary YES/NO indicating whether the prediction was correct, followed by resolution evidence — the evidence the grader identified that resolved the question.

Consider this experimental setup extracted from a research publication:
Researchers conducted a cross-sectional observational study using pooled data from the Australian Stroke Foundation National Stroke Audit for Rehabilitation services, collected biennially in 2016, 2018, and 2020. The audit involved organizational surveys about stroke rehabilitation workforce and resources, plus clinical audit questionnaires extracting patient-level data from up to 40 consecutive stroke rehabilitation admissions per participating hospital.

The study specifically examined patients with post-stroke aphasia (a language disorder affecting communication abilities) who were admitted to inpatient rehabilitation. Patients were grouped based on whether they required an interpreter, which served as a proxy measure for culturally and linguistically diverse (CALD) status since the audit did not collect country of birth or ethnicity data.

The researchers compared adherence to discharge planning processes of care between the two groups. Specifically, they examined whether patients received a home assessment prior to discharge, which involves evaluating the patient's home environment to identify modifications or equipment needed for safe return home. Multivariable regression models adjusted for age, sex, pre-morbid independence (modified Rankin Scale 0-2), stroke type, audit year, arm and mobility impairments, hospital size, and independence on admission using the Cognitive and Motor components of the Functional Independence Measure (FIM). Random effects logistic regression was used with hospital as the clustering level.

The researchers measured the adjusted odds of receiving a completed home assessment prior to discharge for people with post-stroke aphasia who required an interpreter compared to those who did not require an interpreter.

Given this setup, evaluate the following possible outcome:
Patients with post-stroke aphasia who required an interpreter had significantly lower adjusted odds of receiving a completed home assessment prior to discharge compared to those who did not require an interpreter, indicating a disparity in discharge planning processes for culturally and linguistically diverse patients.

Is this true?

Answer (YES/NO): YES